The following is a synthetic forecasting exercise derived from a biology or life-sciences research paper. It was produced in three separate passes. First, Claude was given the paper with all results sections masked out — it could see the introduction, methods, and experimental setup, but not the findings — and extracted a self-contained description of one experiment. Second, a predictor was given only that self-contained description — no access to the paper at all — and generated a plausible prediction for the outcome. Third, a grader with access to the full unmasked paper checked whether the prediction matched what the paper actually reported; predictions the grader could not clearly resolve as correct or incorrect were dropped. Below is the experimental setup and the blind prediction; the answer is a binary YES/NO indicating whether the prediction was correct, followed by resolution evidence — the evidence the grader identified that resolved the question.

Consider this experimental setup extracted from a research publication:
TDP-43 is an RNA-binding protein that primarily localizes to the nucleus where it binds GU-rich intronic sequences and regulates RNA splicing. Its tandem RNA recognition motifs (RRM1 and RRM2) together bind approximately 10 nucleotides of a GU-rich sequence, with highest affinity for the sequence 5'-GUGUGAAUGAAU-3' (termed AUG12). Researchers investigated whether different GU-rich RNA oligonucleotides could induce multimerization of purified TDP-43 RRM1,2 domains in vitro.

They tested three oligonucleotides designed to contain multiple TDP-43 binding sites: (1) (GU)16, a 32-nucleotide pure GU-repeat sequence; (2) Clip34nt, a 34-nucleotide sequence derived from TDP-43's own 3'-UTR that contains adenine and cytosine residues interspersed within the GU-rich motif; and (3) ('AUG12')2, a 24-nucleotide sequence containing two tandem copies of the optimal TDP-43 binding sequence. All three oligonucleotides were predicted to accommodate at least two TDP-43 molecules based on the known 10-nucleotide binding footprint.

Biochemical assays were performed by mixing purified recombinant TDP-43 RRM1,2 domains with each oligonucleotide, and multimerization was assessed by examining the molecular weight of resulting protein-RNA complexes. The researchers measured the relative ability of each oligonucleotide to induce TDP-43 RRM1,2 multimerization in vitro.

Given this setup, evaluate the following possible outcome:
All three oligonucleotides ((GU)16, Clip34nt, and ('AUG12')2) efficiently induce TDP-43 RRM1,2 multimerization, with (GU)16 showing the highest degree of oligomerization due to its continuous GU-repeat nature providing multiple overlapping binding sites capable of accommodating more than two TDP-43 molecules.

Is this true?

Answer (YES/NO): NO